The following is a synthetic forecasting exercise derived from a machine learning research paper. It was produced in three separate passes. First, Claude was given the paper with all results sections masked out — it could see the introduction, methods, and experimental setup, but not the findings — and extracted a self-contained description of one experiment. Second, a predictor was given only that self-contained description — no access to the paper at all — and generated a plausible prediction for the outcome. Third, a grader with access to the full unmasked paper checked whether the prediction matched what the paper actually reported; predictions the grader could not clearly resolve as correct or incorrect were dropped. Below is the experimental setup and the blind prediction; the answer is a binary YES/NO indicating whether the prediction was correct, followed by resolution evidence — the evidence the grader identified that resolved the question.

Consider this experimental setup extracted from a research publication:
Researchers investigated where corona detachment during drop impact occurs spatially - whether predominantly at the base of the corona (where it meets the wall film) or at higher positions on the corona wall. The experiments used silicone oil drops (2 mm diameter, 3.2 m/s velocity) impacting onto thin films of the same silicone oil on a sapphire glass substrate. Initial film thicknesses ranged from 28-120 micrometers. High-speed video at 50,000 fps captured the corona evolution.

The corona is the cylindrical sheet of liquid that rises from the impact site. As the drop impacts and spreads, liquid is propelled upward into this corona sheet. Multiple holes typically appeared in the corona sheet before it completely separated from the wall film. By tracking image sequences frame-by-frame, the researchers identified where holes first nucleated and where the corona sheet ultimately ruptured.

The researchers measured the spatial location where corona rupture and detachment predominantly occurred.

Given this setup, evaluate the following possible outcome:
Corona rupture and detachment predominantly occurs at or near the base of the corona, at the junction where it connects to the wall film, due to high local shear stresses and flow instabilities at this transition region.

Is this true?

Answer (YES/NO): YES